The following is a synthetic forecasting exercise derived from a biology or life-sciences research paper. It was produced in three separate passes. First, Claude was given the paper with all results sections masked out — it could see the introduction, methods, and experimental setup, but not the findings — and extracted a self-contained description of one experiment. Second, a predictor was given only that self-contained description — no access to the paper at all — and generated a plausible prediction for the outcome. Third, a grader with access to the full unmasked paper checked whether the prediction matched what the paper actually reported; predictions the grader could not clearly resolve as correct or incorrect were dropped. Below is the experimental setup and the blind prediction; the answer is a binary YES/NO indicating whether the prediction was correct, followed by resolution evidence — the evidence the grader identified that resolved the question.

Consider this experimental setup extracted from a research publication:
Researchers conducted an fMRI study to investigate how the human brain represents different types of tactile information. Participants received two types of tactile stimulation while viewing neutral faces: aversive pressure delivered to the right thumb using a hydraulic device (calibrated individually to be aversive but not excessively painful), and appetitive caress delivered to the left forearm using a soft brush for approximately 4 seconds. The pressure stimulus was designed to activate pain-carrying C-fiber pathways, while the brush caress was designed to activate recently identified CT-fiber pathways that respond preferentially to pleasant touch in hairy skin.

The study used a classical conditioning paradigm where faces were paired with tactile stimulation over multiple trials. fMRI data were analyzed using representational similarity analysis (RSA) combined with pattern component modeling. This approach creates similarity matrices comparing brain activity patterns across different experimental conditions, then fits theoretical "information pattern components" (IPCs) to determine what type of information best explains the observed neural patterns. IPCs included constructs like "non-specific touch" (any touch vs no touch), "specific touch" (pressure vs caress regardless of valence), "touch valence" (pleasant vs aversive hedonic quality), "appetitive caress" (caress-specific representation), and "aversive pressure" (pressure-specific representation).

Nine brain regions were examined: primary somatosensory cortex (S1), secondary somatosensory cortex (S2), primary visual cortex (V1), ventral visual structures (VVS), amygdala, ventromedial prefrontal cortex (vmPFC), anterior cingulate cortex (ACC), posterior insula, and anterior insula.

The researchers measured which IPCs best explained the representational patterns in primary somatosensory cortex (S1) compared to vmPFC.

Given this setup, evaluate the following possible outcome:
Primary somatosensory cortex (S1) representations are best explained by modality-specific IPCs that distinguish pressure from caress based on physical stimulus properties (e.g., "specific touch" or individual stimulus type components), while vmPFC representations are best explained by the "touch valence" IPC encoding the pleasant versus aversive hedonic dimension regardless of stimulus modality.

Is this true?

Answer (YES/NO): NO